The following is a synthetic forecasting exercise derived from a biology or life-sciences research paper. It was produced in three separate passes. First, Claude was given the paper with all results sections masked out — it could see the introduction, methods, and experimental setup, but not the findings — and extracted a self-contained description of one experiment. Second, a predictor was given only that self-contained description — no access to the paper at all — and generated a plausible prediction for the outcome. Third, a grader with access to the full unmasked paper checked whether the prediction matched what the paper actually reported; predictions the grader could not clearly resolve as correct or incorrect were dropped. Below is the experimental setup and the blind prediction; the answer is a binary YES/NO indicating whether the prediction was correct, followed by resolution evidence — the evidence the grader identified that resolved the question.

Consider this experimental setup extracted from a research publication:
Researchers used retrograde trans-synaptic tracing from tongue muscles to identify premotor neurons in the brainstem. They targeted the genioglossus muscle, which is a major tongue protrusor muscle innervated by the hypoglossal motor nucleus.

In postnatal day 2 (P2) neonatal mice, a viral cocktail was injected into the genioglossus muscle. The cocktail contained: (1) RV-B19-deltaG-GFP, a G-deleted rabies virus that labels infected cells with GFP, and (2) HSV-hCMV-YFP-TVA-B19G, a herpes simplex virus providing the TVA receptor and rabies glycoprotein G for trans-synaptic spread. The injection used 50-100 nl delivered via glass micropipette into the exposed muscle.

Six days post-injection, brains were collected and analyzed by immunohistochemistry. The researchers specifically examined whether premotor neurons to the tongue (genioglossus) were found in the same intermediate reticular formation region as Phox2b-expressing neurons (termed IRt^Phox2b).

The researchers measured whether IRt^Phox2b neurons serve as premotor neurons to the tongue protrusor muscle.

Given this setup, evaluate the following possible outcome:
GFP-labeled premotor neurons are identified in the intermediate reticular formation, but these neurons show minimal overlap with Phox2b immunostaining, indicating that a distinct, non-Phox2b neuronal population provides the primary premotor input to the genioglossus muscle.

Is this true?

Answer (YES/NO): NO